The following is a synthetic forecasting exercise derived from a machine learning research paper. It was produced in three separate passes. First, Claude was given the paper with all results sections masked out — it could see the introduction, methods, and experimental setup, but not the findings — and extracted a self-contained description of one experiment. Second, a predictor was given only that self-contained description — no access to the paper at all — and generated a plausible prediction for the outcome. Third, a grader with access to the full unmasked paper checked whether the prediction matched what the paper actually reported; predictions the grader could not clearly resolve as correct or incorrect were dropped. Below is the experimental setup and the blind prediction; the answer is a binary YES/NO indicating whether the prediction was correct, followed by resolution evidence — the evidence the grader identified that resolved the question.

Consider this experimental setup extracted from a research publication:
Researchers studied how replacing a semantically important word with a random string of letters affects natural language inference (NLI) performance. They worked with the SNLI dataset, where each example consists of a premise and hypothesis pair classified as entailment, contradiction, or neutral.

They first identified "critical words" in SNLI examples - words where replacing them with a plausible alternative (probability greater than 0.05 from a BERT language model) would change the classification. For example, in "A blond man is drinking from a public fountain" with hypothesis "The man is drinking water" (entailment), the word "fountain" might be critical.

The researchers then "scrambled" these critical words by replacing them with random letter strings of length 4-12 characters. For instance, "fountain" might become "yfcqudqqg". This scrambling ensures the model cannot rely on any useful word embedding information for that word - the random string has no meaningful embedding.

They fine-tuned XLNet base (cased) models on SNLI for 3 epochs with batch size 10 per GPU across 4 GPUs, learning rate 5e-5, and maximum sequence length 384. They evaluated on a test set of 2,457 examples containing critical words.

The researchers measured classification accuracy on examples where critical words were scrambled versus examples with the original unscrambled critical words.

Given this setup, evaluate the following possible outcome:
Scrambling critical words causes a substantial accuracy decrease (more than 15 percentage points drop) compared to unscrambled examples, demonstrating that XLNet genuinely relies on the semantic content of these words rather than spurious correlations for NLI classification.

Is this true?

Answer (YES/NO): YES